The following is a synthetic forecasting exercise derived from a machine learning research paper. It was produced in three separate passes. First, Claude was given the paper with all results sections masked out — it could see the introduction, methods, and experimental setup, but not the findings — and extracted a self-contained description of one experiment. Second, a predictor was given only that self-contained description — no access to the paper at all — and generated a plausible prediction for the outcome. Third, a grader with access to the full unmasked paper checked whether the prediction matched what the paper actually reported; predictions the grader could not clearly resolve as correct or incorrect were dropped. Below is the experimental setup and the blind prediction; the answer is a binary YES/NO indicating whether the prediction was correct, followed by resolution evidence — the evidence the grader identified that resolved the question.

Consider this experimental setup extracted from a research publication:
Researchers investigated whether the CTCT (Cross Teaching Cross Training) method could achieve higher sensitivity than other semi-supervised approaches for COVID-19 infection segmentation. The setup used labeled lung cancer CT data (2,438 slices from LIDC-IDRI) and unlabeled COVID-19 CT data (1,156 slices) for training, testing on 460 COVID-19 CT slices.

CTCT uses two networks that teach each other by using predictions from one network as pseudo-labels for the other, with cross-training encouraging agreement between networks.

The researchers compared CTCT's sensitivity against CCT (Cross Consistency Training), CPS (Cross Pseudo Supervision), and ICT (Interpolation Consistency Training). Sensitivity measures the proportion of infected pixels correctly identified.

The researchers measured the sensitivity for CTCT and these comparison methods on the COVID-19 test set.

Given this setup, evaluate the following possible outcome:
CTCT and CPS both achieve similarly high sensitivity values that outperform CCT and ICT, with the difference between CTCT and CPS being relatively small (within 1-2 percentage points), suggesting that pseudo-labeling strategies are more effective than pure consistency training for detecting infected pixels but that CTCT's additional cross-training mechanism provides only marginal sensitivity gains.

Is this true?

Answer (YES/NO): NO